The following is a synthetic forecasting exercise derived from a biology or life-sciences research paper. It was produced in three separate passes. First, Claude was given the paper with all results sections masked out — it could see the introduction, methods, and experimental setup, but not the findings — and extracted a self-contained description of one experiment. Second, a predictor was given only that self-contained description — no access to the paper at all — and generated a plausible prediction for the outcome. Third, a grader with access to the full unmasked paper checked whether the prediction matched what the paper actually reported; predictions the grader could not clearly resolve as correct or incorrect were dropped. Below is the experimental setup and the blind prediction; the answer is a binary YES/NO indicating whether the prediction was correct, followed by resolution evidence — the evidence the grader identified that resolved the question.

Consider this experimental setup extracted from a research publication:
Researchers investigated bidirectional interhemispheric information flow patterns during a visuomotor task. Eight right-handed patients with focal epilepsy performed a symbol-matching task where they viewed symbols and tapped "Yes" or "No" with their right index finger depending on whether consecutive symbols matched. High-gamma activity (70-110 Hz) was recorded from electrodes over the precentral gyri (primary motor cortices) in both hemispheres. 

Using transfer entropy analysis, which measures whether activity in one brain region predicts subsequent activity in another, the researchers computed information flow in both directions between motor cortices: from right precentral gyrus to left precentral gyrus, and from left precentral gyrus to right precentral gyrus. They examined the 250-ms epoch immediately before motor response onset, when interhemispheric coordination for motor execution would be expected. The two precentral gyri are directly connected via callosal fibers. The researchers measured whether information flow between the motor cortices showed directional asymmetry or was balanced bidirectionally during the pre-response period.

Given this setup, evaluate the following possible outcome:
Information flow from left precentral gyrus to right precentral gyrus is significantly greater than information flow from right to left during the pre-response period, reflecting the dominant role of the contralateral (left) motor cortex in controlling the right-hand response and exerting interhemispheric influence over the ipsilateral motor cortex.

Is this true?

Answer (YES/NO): NO